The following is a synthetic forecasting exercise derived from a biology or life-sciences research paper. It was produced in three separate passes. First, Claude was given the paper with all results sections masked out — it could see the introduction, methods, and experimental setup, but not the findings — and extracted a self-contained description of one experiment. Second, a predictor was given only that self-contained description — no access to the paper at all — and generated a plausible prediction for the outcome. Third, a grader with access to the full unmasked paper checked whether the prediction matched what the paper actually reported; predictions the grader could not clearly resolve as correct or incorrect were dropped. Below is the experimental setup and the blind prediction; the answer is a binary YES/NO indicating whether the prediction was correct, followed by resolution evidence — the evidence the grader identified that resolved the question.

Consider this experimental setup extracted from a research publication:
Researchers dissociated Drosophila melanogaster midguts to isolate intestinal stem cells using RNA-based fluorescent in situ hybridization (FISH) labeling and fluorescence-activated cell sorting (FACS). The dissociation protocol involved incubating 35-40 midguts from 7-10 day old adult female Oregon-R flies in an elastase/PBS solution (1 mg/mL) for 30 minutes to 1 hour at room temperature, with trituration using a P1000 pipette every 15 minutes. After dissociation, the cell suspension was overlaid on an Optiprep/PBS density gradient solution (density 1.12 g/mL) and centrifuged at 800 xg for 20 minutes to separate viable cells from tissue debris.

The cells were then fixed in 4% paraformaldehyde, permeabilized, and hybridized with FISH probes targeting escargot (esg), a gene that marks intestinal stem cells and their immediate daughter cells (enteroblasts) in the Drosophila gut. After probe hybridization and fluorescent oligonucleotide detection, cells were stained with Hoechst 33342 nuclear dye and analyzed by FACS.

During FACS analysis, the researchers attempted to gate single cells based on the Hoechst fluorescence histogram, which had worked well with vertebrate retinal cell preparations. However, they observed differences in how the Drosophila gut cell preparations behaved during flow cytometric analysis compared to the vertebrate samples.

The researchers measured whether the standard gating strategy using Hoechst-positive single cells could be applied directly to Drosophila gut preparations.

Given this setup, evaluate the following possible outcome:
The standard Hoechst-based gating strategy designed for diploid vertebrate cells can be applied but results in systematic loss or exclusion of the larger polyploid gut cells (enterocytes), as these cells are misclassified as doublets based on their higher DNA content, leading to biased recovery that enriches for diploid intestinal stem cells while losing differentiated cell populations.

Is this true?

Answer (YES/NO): NO